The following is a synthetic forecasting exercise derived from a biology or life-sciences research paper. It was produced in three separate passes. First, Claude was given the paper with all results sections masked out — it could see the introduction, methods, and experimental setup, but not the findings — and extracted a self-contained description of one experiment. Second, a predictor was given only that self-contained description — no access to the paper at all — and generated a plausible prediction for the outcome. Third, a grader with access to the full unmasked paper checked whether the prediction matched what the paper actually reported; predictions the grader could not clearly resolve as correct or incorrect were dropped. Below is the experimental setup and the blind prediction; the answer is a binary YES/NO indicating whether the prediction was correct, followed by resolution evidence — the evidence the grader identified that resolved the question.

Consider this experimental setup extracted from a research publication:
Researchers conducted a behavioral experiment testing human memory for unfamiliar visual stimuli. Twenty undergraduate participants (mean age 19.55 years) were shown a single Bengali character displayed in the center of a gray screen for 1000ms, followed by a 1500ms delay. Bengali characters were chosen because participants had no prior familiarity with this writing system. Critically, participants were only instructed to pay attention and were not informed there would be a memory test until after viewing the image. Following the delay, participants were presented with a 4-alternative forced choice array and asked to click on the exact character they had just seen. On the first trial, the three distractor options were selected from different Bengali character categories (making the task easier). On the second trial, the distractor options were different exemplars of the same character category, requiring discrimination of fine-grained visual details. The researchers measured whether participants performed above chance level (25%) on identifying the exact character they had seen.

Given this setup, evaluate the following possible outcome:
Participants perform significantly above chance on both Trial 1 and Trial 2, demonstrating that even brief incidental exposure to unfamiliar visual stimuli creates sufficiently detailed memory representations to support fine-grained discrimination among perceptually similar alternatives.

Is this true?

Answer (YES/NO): YES